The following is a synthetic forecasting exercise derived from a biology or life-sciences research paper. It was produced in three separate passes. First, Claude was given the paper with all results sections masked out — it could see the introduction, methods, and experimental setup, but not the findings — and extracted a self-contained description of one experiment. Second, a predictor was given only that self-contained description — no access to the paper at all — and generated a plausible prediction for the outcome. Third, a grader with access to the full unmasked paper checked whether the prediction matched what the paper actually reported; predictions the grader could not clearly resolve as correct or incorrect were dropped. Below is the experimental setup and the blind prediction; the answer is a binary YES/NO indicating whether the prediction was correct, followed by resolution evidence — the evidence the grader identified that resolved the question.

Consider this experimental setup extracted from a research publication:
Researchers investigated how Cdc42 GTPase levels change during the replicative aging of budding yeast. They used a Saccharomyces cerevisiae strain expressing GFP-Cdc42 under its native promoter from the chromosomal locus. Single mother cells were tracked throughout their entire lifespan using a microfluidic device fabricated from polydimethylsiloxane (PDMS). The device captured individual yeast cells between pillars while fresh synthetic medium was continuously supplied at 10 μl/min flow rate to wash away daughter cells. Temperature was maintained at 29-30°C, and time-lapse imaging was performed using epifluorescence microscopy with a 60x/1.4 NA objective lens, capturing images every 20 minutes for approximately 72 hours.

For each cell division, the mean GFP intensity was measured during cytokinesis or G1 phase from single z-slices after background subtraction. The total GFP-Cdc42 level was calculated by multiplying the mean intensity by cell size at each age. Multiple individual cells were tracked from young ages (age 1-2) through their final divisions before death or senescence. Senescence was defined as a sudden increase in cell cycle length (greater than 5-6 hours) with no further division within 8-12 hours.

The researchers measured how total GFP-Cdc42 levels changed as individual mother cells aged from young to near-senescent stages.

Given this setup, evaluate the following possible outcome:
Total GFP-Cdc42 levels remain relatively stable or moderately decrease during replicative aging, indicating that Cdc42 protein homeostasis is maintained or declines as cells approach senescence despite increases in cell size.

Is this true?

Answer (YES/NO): NO